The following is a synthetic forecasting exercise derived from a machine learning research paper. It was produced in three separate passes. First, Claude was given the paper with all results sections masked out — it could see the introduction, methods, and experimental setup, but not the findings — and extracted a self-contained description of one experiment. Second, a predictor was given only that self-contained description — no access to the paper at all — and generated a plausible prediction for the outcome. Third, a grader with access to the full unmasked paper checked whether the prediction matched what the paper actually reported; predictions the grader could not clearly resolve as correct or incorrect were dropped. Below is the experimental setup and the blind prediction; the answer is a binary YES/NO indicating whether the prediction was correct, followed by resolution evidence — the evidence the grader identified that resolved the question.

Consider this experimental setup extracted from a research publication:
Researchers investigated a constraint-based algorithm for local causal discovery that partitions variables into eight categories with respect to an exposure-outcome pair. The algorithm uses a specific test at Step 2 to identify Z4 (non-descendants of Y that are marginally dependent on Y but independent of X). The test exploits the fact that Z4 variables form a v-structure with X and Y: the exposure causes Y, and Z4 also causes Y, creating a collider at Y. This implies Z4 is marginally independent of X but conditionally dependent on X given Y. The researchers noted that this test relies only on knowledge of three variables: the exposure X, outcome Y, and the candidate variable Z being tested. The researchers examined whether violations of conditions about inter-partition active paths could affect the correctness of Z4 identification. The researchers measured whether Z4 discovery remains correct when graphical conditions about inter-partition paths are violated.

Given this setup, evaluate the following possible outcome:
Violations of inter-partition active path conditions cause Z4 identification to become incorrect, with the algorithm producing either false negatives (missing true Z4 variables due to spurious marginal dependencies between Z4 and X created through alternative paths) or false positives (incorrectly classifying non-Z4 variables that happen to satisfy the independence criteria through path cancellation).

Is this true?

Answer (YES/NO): NO